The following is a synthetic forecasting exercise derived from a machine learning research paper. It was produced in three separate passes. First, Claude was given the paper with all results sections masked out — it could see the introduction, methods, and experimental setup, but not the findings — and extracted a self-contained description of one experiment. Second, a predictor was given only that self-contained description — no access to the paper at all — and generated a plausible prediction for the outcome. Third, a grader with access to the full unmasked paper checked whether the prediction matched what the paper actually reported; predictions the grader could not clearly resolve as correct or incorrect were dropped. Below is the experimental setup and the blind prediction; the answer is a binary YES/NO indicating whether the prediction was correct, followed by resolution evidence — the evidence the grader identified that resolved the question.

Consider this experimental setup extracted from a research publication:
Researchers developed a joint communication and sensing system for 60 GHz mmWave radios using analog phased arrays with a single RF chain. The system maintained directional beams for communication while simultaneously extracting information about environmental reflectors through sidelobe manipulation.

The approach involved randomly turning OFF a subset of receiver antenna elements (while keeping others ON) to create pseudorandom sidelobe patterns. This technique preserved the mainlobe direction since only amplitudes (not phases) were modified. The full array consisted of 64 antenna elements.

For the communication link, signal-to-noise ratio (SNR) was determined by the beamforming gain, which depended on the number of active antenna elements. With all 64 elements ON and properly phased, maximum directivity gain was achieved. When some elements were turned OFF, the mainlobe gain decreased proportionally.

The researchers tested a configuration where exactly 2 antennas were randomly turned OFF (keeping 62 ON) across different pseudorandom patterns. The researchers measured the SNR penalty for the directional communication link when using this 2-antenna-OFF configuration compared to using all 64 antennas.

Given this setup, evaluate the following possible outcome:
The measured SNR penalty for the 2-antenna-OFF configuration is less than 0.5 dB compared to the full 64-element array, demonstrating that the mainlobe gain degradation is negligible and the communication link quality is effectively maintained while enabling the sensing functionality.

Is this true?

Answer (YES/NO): YES